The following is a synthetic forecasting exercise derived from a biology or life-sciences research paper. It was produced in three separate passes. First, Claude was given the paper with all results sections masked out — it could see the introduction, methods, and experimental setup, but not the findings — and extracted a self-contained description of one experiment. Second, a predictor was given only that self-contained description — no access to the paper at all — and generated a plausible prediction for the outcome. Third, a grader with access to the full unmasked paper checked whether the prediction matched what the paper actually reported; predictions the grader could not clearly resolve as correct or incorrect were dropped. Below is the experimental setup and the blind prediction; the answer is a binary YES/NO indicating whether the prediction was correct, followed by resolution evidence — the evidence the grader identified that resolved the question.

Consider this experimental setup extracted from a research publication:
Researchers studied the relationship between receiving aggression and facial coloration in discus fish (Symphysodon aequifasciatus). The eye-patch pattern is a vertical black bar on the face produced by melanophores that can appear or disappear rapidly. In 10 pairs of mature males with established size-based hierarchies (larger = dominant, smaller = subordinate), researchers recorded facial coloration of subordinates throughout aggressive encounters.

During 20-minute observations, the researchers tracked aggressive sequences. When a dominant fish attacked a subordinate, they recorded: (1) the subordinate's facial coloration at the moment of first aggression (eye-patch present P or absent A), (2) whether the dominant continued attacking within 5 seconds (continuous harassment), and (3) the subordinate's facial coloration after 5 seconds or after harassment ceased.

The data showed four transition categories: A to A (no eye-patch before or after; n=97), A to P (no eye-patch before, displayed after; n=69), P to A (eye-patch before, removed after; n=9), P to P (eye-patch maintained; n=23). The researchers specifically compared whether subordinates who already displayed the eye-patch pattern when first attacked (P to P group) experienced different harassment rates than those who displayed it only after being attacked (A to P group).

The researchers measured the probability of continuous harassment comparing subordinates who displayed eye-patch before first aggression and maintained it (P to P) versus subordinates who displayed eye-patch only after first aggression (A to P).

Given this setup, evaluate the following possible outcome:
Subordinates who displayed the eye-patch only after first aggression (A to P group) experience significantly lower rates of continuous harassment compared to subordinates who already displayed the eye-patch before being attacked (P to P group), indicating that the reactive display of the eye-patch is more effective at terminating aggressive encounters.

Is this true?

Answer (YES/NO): NO